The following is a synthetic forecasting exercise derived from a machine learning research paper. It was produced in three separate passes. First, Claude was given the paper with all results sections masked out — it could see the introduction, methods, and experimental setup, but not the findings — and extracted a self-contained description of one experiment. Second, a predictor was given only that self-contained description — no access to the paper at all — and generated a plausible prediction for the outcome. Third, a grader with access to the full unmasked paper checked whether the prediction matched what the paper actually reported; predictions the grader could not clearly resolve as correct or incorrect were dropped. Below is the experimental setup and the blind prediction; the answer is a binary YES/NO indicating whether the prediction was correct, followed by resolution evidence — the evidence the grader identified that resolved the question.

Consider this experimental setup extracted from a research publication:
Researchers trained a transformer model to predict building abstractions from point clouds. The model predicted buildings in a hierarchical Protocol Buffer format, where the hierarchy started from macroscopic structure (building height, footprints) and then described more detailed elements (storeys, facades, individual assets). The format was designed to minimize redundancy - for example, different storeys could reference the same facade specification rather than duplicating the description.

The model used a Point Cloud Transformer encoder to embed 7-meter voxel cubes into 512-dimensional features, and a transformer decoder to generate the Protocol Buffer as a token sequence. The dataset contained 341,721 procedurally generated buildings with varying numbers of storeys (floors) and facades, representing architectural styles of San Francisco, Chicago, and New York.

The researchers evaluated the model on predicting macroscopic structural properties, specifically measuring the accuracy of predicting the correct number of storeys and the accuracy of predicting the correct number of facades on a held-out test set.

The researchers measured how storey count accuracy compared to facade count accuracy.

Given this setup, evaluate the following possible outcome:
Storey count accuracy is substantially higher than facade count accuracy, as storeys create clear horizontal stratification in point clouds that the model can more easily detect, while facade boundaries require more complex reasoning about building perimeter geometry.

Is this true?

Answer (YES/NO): NO